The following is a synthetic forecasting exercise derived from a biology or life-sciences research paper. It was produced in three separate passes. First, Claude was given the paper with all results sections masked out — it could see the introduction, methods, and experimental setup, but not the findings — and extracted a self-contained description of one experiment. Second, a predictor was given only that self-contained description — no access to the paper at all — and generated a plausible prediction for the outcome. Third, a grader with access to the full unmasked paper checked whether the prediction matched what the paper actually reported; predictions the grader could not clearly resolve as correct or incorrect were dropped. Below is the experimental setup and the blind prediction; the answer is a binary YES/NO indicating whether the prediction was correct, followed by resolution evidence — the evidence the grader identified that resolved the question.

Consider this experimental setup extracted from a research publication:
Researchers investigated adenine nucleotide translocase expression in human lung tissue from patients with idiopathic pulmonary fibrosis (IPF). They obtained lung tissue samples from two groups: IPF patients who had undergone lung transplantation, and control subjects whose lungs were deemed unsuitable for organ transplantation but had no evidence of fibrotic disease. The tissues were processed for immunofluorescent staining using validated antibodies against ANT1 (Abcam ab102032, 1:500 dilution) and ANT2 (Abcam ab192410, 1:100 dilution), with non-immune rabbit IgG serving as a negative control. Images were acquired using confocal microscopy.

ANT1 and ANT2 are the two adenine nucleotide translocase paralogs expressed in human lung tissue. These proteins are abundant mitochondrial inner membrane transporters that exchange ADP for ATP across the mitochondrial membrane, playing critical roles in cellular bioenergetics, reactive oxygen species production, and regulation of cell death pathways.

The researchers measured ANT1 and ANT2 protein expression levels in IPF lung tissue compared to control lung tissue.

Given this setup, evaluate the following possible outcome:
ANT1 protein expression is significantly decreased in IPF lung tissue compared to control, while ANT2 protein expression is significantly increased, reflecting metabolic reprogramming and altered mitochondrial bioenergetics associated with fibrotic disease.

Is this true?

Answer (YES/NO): NO